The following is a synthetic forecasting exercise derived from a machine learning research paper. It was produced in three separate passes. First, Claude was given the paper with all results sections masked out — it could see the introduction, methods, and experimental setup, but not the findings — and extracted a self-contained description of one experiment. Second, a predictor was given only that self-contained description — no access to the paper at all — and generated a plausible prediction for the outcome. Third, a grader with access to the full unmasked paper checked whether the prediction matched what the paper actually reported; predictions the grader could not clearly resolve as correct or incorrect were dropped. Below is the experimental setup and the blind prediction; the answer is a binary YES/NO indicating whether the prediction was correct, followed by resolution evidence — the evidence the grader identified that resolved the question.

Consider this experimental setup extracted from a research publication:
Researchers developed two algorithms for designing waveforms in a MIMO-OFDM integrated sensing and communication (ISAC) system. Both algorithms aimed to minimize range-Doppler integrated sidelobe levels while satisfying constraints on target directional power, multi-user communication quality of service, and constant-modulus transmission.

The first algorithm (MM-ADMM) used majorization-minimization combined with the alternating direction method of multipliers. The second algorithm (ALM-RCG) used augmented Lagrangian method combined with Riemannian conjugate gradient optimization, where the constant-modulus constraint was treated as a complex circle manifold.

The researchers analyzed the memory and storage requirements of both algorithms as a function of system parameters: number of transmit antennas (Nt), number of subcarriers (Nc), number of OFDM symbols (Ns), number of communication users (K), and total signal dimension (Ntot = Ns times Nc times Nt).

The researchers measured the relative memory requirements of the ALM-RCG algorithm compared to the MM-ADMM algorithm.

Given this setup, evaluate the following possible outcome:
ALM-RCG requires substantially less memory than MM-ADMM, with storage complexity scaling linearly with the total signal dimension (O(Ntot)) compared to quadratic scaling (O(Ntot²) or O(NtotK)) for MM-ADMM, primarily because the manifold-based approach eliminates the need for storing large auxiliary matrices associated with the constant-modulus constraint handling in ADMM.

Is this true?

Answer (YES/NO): NO